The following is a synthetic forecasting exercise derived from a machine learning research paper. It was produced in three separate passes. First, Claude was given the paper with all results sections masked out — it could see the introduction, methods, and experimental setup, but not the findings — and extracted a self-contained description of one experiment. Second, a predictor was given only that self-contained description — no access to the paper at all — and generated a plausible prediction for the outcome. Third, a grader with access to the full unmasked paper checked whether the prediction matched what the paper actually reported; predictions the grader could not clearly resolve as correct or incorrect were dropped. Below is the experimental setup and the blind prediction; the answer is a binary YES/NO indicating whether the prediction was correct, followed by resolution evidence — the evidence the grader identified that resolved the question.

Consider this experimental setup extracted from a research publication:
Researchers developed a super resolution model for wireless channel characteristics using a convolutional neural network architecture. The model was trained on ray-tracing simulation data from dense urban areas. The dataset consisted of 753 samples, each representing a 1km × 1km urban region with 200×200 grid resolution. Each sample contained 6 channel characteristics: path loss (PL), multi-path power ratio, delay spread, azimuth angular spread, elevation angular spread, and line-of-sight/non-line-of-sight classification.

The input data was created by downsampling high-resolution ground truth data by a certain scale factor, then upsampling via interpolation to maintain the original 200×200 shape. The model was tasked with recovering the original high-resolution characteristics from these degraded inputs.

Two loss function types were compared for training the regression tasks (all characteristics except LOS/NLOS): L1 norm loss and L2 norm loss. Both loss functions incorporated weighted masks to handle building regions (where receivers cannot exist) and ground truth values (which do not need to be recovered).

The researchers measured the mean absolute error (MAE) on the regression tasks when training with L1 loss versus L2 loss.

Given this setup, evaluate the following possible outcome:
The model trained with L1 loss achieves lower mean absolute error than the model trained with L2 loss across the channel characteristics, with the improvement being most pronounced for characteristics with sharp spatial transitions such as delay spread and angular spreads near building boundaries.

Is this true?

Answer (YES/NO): NO